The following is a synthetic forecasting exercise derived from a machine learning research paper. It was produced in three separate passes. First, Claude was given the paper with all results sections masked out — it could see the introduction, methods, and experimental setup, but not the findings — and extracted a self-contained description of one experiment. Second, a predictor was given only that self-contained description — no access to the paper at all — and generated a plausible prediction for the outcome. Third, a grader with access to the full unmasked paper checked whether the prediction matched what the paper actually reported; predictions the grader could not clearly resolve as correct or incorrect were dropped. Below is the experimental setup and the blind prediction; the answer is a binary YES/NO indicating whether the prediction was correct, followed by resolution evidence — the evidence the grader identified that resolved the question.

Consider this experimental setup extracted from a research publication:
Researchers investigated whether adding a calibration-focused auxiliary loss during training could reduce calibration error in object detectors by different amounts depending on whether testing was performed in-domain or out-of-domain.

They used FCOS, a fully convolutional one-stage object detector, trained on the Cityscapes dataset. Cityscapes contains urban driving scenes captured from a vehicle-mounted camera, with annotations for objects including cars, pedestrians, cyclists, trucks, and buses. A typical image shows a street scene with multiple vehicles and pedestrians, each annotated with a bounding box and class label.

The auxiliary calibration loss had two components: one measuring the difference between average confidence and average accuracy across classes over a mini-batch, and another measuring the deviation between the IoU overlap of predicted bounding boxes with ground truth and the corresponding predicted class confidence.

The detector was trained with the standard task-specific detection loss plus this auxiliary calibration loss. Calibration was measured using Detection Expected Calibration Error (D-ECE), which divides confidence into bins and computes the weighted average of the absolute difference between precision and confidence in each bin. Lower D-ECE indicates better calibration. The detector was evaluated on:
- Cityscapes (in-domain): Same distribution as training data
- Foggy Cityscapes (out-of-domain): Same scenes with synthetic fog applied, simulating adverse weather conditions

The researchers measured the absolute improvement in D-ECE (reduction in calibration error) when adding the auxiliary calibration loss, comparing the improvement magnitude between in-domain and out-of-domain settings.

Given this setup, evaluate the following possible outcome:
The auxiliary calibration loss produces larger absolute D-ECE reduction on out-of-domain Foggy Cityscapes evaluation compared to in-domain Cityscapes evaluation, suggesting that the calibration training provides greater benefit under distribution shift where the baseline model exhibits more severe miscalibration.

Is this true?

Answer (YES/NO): YES